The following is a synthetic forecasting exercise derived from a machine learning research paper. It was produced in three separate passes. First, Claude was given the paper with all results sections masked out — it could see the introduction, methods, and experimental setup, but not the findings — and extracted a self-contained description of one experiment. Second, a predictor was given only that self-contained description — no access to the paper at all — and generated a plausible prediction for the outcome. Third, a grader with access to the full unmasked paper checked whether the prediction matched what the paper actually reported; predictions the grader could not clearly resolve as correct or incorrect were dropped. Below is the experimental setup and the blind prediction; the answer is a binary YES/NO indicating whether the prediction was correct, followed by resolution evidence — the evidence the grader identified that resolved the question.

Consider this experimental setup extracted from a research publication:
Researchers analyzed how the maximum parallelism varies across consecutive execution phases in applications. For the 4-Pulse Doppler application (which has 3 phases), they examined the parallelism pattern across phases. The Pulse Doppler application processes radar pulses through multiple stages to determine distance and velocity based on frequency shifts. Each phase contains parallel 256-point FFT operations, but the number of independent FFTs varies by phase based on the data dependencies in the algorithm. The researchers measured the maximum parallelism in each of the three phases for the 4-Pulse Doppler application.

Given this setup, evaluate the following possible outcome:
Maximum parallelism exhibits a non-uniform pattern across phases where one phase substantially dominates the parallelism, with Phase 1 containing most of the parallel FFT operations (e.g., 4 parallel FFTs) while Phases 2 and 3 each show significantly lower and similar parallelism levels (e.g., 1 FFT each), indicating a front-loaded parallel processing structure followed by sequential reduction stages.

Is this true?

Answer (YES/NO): NO